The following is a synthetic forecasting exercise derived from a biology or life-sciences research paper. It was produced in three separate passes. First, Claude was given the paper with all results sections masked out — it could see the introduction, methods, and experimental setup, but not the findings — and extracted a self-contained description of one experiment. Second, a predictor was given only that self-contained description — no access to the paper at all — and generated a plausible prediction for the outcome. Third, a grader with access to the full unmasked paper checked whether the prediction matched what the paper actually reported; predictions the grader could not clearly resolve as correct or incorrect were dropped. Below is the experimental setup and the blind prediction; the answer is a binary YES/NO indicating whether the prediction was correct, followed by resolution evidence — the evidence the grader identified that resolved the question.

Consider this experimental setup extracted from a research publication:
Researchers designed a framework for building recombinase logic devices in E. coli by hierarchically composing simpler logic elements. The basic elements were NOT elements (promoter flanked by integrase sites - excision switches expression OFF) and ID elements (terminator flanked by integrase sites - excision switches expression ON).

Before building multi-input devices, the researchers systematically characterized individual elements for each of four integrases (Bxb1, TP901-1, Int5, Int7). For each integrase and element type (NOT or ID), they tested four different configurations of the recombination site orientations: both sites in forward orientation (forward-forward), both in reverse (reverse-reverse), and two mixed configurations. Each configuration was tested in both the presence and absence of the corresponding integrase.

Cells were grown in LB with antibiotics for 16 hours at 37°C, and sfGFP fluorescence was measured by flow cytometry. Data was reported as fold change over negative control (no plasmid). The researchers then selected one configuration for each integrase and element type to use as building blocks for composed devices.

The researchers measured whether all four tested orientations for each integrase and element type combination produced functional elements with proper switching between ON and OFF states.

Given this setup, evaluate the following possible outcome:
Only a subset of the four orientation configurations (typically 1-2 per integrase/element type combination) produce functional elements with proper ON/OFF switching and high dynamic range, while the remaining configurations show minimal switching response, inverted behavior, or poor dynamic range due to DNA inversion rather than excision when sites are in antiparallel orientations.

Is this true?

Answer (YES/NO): NO